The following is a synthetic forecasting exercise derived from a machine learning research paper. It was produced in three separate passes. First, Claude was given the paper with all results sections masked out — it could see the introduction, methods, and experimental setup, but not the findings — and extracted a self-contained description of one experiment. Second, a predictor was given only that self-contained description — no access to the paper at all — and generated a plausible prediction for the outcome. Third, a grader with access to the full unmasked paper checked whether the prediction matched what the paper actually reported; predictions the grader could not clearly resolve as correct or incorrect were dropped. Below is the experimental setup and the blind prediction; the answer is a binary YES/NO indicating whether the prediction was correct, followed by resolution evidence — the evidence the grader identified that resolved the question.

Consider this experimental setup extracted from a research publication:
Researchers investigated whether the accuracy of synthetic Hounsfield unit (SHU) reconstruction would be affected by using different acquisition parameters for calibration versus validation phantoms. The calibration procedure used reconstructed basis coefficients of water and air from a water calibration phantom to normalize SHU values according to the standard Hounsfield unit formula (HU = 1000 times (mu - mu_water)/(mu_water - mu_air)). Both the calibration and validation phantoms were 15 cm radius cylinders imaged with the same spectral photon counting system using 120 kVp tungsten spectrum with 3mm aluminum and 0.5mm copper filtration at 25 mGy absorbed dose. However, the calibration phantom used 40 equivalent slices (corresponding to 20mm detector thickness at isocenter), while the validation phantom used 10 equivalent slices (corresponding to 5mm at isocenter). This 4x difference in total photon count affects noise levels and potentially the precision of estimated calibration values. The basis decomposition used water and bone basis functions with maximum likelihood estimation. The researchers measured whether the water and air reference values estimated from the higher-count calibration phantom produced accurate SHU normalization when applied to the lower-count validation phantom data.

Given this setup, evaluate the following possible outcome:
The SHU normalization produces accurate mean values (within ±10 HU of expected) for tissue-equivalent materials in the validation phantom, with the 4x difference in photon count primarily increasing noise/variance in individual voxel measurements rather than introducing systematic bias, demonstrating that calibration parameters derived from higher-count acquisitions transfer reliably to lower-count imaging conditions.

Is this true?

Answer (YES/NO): YES